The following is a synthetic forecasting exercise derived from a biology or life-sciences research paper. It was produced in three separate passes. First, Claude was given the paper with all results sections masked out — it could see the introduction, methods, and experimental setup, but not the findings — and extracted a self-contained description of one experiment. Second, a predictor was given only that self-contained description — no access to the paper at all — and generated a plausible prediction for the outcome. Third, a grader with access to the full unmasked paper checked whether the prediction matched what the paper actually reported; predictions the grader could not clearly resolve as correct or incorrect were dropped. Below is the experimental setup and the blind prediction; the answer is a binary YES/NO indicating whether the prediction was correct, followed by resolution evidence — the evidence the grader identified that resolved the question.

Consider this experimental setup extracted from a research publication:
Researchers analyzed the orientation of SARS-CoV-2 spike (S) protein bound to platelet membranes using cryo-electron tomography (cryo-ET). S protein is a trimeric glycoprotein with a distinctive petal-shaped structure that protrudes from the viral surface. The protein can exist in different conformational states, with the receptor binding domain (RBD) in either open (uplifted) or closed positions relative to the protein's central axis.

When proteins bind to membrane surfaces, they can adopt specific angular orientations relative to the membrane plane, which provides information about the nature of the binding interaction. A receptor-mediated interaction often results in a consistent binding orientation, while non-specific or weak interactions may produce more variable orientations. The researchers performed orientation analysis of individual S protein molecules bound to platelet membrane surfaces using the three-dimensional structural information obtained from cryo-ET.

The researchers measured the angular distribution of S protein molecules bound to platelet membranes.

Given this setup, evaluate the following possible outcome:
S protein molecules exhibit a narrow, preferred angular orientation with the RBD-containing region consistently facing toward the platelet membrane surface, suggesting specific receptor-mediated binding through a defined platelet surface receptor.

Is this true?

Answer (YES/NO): NO